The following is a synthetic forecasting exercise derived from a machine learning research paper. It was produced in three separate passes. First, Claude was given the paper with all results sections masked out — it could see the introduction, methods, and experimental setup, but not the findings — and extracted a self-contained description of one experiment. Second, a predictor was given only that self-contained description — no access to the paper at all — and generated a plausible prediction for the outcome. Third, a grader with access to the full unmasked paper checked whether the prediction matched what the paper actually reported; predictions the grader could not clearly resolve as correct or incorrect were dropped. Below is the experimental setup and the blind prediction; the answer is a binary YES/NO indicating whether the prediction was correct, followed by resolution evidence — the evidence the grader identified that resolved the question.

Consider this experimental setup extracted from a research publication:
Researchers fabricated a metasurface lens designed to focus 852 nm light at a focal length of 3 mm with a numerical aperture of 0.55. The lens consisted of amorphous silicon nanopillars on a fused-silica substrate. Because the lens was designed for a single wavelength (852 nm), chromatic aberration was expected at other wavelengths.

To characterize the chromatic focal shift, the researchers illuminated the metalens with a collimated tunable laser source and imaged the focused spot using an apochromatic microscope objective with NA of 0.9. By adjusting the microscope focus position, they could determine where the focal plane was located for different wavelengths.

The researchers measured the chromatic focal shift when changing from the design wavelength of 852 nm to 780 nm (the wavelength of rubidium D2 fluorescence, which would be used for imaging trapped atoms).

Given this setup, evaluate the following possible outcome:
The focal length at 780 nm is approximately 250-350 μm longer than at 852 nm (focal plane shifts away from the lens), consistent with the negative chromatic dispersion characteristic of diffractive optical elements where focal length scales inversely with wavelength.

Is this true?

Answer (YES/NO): YES